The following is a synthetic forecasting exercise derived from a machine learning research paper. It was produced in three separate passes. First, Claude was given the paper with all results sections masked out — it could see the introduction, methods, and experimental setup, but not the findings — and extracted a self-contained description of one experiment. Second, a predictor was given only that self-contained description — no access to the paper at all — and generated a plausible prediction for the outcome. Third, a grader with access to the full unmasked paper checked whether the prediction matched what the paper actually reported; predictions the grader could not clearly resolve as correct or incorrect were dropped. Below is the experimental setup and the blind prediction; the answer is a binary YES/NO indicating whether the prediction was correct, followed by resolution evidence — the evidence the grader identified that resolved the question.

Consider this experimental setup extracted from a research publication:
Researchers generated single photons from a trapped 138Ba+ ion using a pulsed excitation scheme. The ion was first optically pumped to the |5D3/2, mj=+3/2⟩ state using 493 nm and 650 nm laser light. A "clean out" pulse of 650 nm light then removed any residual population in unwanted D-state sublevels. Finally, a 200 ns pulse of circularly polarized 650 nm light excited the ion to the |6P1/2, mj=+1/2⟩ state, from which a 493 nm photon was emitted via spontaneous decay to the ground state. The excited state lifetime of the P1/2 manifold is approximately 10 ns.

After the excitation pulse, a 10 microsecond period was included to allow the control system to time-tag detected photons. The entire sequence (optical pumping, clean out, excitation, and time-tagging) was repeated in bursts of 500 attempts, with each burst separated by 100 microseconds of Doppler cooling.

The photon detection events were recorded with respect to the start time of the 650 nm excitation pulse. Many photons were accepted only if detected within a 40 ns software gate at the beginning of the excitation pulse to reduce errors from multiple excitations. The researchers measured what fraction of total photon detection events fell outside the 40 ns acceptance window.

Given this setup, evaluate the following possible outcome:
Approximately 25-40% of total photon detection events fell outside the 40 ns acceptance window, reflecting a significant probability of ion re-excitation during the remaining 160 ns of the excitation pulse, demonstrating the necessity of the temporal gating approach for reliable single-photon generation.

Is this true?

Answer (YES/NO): NO